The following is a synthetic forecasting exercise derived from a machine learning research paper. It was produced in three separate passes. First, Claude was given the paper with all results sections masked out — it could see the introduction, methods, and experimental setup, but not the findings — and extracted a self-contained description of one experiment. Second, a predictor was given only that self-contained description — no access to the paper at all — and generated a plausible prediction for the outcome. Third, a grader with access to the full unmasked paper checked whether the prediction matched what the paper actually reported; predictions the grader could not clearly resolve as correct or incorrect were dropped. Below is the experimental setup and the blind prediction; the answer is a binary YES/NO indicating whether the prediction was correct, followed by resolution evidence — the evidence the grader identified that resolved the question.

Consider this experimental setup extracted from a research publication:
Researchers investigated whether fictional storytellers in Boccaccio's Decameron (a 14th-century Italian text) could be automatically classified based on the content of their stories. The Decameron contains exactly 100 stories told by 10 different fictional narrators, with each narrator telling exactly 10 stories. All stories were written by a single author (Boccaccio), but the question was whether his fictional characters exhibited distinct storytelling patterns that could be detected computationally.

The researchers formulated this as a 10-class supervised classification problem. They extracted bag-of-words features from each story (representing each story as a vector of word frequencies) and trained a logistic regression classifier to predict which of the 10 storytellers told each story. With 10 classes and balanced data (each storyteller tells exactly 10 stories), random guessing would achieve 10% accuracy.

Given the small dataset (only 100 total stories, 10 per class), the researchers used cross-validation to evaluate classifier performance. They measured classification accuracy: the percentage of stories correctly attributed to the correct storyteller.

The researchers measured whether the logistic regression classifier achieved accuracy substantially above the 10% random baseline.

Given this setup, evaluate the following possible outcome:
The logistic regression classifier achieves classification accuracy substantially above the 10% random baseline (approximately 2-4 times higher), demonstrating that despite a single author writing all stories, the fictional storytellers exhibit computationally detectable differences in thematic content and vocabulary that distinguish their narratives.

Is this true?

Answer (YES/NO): NO